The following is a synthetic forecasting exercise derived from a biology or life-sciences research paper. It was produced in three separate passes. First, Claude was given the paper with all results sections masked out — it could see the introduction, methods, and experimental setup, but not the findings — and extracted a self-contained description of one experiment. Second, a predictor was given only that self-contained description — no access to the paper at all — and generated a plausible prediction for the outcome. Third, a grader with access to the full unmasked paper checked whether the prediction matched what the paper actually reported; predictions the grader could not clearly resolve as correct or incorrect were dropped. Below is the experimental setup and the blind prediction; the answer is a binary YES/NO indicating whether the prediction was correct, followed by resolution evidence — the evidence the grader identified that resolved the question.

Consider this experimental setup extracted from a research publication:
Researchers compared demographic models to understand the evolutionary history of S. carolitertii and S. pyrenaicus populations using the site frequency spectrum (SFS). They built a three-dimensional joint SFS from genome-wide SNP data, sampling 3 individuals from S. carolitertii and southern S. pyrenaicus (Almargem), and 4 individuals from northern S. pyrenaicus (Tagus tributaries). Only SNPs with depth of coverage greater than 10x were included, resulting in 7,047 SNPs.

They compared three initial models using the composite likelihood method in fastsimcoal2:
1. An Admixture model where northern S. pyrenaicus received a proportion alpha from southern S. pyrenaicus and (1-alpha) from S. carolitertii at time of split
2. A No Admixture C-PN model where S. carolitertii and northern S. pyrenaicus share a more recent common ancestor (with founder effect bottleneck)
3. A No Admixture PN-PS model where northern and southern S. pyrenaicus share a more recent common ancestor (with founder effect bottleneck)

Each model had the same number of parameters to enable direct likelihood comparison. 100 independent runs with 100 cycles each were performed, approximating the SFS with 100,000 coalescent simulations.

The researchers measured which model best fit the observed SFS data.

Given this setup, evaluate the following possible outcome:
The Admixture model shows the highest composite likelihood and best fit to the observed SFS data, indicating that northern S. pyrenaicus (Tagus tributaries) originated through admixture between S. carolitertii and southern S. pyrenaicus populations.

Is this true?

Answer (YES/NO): YES